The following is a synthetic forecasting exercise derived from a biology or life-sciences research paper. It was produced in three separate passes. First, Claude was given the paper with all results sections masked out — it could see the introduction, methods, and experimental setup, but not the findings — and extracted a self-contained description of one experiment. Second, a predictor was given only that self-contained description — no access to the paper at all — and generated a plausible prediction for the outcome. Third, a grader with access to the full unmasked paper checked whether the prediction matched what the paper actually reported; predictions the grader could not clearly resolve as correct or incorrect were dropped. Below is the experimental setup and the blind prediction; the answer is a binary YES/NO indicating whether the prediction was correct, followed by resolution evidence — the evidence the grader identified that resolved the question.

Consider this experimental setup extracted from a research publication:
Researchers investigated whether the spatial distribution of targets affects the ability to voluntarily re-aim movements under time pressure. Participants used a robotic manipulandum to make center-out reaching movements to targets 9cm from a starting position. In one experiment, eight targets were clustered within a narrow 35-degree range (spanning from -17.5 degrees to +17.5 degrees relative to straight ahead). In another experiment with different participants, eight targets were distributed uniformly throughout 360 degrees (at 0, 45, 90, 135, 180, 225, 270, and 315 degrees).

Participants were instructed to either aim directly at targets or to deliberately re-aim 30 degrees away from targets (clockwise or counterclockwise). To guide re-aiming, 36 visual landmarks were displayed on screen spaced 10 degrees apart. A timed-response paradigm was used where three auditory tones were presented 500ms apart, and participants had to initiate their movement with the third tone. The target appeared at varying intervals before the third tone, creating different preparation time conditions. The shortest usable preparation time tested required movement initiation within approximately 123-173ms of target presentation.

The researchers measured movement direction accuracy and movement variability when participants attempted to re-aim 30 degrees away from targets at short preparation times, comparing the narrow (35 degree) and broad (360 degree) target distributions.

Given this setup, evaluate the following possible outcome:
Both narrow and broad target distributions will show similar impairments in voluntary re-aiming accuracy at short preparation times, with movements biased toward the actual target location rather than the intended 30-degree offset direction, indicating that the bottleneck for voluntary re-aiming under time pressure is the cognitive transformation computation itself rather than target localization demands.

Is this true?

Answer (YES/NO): NO